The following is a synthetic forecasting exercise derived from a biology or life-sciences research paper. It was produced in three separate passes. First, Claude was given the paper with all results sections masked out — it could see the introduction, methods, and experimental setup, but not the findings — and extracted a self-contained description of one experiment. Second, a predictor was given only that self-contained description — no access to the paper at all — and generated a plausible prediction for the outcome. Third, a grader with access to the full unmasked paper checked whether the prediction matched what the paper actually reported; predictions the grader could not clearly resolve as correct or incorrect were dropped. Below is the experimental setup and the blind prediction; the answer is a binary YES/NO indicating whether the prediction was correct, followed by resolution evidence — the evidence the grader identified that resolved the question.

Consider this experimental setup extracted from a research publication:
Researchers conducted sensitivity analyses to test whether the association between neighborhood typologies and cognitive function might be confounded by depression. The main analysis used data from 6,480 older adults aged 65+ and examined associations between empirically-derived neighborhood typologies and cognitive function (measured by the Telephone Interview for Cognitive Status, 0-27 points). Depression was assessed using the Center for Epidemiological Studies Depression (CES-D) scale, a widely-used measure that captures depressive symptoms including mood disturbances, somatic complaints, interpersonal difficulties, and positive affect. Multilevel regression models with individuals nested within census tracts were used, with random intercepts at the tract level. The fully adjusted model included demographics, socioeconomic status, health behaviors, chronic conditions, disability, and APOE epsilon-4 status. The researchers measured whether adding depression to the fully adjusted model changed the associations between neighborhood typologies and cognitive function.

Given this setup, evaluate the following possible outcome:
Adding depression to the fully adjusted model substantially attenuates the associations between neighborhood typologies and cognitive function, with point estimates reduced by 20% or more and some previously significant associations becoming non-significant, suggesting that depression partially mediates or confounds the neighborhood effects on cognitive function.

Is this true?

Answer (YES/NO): NO